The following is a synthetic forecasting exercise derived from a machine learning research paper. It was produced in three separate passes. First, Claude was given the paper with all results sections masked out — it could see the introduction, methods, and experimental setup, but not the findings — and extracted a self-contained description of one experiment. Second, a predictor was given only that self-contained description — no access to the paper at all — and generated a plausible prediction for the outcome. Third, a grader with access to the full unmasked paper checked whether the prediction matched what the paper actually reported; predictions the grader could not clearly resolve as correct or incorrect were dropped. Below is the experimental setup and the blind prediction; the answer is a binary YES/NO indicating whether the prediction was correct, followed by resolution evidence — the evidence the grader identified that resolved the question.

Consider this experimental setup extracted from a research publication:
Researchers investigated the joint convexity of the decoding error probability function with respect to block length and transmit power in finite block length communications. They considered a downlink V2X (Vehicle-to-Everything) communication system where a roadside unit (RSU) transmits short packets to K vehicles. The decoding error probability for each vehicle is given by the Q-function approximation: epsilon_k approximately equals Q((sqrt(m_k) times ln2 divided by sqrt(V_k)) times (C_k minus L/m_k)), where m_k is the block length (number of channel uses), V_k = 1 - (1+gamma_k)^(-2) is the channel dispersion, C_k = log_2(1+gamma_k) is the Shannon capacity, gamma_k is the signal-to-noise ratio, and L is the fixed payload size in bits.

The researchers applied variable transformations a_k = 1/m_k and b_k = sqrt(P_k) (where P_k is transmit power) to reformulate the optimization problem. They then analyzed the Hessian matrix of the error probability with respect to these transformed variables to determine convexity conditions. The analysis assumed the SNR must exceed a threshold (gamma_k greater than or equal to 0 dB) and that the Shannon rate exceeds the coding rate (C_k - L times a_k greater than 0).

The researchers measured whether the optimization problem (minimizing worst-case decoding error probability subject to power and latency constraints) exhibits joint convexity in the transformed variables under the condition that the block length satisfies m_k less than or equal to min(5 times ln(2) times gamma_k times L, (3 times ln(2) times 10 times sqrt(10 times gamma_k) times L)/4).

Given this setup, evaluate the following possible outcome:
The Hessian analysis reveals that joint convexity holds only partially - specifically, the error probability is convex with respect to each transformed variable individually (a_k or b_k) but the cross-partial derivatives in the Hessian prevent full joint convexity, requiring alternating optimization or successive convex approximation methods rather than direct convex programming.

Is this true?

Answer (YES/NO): NO